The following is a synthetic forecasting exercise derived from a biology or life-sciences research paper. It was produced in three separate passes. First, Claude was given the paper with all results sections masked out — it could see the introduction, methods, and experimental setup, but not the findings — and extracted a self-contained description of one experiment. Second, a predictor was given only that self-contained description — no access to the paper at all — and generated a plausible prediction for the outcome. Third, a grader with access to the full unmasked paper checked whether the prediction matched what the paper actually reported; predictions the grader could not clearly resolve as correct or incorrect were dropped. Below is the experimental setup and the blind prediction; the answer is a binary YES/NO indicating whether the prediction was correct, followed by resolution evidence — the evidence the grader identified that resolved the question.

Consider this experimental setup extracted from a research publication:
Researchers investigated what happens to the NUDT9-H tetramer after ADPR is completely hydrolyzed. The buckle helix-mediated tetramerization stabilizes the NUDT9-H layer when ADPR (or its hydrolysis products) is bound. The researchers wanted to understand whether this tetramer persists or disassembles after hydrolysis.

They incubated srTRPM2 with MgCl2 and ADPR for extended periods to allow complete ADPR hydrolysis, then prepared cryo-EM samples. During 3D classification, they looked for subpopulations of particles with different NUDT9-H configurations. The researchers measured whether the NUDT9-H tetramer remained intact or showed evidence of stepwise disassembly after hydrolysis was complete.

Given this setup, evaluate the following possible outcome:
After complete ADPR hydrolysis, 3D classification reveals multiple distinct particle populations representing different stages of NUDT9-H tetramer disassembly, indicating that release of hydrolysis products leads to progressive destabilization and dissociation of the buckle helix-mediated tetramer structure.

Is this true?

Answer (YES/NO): YES